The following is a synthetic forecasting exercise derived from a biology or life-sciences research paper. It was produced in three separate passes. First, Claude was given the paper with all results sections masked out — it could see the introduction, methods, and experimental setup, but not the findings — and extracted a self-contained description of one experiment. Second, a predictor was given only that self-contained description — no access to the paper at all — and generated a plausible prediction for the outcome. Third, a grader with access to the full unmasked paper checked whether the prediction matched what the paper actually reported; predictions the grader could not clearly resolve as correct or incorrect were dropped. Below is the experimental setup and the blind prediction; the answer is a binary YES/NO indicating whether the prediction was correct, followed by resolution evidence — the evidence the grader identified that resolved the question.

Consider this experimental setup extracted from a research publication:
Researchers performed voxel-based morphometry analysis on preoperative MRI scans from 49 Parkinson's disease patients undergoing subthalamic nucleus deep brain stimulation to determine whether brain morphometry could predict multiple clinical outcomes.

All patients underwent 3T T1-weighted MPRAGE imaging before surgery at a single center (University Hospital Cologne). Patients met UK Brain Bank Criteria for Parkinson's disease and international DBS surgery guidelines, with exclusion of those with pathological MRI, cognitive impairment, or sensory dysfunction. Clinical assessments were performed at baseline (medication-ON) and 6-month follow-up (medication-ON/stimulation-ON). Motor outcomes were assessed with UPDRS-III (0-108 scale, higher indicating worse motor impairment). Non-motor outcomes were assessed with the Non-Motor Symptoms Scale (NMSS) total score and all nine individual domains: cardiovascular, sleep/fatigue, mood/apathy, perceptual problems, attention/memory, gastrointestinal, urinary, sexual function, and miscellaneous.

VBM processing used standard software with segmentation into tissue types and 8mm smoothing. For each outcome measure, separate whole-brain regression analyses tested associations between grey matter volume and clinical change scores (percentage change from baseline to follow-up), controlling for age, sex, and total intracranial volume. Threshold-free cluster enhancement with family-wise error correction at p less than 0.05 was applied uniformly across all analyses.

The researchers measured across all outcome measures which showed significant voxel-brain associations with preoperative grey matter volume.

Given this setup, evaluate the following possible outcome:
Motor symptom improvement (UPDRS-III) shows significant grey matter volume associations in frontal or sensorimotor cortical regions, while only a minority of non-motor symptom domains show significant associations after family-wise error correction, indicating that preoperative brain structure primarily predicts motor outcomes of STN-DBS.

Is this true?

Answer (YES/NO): NO